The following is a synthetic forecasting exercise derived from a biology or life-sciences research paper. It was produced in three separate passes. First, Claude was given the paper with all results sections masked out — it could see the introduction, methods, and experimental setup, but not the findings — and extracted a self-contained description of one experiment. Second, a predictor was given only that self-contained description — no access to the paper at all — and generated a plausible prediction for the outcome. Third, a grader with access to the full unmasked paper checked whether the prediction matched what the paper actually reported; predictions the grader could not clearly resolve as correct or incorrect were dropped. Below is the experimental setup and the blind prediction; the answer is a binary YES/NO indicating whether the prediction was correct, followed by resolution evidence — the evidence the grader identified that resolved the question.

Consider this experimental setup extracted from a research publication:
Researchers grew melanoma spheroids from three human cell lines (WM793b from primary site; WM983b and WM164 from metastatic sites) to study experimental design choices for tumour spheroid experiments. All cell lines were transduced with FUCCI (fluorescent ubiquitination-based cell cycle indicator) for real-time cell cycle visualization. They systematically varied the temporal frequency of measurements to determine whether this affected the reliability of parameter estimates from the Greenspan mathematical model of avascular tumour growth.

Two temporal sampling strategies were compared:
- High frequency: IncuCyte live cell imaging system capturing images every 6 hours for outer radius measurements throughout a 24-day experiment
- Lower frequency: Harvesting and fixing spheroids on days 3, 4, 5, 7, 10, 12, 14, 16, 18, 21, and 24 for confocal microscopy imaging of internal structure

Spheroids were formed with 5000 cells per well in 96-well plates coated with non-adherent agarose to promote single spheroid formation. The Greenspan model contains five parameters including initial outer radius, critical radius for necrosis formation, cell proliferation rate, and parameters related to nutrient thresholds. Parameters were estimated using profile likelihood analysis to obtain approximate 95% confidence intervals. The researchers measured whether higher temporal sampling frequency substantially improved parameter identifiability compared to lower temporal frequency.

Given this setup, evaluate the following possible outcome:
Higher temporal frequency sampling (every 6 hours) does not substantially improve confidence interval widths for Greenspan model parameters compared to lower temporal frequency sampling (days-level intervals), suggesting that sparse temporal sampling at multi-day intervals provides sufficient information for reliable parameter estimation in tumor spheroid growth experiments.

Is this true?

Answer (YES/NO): NO